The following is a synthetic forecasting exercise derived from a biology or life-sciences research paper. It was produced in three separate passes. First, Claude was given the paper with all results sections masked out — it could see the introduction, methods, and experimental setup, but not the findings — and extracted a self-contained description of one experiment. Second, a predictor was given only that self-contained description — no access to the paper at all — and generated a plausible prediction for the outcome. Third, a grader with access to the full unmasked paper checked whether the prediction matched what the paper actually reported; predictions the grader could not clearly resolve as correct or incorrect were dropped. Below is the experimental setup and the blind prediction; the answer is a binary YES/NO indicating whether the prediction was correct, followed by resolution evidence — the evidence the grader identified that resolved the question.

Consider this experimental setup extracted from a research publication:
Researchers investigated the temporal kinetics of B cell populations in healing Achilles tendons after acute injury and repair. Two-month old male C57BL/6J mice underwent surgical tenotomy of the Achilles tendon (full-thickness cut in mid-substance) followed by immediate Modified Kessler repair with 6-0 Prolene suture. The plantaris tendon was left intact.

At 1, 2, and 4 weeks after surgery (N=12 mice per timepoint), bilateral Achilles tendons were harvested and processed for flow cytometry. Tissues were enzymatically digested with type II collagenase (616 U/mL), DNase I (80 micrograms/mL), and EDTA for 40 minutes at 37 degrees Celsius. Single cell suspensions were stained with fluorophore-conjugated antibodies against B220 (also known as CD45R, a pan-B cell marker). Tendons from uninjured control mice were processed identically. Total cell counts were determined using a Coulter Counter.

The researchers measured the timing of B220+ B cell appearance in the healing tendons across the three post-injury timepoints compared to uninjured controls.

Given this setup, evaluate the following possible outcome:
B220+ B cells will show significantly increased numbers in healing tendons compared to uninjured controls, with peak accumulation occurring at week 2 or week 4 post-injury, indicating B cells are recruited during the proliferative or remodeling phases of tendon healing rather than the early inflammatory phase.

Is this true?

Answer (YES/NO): YES